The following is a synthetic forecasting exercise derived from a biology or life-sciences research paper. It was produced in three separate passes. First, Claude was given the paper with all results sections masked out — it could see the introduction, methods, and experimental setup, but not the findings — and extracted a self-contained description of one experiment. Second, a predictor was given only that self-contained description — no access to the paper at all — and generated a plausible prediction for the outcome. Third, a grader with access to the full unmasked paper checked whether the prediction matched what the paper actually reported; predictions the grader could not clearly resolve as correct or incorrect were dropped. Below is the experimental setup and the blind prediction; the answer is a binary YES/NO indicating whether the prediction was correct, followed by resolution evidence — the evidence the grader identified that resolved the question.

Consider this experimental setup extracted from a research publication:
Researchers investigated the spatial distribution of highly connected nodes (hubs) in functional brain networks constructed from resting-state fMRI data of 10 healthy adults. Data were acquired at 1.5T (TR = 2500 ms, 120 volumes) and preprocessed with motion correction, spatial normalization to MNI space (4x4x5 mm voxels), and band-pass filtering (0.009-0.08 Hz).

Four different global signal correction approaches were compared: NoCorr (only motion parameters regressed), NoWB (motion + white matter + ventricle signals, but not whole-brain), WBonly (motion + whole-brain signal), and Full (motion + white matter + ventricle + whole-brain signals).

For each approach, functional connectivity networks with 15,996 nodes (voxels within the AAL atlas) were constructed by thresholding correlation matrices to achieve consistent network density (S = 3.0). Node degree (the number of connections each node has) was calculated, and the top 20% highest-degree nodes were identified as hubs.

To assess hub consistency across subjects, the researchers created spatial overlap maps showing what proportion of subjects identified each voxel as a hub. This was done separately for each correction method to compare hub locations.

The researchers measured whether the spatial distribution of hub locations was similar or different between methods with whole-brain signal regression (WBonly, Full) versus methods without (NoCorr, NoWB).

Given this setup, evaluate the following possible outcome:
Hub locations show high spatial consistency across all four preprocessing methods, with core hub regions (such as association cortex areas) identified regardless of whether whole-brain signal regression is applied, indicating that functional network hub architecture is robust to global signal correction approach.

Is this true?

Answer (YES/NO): NO